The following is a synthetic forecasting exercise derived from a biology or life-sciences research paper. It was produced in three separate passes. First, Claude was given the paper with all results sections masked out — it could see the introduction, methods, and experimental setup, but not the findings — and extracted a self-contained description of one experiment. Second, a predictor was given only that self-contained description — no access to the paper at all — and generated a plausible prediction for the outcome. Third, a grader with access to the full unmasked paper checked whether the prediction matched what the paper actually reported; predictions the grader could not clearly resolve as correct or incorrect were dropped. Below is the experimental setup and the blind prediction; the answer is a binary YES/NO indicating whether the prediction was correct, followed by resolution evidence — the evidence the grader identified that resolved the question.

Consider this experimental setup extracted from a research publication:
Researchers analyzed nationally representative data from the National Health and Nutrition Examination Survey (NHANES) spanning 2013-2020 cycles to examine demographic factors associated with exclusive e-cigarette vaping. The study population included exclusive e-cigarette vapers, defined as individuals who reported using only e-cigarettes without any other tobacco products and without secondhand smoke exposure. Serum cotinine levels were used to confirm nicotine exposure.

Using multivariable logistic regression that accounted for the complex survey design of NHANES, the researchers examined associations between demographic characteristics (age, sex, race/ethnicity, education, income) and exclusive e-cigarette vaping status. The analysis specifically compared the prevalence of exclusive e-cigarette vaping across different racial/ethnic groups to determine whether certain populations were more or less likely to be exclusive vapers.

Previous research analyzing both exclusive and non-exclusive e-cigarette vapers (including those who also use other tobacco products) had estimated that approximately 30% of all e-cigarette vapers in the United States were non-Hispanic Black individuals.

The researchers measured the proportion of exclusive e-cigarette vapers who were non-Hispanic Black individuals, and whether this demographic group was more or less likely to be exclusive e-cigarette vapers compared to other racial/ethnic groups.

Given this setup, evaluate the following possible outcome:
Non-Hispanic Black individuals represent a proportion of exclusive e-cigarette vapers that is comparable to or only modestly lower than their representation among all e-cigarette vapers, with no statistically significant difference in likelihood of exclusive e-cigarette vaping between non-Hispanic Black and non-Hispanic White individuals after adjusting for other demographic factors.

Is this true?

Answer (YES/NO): NO